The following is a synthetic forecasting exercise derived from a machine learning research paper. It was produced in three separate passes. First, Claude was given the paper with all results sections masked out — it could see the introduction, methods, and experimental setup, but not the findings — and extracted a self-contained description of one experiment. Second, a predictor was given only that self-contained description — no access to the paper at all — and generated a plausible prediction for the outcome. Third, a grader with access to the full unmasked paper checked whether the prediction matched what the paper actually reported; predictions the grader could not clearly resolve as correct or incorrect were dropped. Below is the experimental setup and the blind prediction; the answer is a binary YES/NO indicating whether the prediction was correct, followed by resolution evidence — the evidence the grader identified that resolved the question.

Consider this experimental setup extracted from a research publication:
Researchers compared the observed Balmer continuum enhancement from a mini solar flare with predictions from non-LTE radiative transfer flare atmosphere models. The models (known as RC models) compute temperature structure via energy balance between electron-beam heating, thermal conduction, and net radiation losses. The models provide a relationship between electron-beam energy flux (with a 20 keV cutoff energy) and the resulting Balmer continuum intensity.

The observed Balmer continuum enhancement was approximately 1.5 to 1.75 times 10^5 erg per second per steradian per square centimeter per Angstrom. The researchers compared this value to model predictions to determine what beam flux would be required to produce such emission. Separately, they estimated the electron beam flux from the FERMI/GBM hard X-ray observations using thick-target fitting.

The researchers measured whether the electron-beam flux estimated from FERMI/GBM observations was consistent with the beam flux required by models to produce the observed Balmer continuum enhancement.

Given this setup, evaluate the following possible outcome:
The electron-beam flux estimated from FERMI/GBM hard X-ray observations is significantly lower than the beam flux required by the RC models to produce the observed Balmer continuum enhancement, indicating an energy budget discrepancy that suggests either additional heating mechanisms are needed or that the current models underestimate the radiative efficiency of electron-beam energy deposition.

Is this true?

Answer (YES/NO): NO